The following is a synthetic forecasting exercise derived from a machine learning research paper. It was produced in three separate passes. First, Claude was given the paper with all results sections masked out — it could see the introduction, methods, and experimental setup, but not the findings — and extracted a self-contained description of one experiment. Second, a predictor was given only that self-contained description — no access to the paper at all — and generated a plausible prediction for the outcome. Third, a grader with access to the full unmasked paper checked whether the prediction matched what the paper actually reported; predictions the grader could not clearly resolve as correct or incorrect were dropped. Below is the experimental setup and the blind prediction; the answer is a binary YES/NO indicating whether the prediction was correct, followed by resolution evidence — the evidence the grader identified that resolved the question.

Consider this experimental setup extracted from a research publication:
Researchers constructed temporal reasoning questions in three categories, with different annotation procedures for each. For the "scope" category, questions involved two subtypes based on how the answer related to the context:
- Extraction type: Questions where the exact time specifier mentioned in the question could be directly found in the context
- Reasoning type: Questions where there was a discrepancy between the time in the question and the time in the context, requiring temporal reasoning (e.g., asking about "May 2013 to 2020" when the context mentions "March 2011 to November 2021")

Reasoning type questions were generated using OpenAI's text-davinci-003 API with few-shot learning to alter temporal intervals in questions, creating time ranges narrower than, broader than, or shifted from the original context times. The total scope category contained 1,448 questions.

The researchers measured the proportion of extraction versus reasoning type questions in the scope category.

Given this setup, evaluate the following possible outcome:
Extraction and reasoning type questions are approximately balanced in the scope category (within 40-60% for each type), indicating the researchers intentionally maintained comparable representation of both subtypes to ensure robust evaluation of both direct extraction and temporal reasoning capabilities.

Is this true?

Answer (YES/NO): NO